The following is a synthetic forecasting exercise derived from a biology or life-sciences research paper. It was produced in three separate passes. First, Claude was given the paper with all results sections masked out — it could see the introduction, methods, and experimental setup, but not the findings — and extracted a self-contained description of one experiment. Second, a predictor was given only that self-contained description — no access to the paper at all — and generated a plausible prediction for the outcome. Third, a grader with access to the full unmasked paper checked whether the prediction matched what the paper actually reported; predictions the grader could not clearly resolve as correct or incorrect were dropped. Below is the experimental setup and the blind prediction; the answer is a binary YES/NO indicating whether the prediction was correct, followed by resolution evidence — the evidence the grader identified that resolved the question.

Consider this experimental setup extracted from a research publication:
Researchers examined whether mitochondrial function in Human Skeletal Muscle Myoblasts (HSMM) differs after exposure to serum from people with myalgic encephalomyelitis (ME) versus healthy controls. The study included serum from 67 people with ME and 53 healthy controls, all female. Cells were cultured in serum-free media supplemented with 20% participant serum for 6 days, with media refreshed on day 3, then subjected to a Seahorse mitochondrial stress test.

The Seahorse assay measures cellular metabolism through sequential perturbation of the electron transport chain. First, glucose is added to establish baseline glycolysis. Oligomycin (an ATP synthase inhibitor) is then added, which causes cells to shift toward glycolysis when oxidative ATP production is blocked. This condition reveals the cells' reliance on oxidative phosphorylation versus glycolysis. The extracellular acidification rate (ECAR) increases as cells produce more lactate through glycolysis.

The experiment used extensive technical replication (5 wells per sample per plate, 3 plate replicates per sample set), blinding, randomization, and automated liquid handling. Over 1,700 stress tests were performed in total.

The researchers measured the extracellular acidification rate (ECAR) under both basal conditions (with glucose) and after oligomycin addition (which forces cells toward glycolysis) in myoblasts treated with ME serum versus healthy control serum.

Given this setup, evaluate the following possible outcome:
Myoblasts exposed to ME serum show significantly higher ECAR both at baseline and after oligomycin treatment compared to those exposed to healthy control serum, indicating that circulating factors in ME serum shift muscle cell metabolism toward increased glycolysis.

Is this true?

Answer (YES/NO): NO